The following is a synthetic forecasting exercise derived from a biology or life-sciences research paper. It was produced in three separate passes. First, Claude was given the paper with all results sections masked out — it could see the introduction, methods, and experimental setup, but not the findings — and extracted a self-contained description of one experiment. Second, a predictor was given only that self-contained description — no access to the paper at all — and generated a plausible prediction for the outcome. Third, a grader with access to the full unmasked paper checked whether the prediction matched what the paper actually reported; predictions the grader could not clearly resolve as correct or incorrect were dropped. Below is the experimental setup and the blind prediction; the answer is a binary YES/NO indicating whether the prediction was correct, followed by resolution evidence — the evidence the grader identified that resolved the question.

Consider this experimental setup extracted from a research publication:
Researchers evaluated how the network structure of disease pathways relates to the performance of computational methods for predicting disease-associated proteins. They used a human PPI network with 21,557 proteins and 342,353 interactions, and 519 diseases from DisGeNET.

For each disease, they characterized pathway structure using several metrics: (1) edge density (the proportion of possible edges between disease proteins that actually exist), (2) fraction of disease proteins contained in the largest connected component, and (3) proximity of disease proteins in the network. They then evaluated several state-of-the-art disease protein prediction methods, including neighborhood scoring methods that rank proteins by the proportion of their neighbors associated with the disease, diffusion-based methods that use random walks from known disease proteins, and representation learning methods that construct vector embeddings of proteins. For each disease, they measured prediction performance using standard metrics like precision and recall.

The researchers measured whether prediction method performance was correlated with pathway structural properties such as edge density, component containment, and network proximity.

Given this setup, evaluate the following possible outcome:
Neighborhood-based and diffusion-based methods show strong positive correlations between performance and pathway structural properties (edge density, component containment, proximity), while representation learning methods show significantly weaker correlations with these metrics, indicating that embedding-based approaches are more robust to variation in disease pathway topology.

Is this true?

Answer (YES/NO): NO